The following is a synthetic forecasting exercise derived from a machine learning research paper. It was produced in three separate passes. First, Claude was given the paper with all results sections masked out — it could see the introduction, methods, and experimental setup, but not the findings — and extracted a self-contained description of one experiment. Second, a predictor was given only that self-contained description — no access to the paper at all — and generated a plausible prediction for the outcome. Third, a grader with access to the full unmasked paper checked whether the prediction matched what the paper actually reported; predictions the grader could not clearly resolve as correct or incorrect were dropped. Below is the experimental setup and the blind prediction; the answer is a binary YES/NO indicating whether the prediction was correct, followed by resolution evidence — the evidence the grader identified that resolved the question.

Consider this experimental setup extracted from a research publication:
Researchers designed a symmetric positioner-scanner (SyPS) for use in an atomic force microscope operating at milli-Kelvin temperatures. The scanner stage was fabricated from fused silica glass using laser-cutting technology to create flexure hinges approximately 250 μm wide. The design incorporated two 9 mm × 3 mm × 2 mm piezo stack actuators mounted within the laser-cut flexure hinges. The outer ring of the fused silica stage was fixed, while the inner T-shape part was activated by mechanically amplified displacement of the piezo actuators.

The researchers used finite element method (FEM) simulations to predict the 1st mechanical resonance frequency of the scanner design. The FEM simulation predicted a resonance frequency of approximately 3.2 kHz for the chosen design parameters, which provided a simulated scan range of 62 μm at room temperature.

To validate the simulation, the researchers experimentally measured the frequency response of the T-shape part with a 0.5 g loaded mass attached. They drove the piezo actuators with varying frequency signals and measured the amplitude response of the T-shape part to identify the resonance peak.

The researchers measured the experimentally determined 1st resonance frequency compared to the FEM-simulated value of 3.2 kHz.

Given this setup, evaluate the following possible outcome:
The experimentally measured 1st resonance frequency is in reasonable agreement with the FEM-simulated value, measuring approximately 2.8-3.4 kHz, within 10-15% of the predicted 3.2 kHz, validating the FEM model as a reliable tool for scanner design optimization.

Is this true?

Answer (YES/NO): NO